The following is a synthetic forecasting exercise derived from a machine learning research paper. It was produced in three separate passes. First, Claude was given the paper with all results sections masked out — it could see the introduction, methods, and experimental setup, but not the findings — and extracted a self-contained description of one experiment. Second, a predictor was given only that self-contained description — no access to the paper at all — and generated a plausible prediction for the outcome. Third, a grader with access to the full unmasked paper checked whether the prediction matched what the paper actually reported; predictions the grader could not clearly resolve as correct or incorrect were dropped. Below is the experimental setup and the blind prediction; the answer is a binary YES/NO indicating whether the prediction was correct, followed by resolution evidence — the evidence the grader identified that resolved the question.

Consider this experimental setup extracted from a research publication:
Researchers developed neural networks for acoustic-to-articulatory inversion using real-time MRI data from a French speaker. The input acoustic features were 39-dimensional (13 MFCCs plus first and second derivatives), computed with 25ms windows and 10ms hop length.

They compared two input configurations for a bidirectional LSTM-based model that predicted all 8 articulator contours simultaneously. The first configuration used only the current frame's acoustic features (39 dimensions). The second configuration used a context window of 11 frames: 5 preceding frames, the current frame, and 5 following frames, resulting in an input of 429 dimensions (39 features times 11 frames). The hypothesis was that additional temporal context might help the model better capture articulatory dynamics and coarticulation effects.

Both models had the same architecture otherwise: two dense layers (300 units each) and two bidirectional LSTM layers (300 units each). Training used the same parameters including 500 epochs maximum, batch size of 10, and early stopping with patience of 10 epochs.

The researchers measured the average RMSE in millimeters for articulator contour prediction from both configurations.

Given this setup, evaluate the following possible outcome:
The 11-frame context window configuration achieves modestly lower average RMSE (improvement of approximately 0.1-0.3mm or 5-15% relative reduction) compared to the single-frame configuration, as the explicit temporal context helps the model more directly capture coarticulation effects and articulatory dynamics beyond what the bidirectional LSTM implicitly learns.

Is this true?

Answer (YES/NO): NO